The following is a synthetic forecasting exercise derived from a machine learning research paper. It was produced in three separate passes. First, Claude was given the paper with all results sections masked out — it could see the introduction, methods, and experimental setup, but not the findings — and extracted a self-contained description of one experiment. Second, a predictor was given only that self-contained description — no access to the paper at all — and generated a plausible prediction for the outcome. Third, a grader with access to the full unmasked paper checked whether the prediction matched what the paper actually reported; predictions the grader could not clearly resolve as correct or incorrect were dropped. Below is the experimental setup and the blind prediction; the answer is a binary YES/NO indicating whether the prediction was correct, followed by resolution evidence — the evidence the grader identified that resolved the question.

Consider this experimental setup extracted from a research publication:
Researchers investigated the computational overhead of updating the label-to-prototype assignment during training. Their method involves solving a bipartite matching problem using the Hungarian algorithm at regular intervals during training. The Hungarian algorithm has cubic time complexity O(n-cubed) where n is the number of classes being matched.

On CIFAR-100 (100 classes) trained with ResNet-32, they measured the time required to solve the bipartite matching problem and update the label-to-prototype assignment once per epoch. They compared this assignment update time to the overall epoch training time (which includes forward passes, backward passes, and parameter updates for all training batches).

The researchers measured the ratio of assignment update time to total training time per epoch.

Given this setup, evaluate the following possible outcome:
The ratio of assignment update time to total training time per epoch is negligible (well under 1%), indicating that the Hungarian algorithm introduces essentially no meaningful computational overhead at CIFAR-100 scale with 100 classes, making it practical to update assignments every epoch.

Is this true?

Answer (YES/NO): YES